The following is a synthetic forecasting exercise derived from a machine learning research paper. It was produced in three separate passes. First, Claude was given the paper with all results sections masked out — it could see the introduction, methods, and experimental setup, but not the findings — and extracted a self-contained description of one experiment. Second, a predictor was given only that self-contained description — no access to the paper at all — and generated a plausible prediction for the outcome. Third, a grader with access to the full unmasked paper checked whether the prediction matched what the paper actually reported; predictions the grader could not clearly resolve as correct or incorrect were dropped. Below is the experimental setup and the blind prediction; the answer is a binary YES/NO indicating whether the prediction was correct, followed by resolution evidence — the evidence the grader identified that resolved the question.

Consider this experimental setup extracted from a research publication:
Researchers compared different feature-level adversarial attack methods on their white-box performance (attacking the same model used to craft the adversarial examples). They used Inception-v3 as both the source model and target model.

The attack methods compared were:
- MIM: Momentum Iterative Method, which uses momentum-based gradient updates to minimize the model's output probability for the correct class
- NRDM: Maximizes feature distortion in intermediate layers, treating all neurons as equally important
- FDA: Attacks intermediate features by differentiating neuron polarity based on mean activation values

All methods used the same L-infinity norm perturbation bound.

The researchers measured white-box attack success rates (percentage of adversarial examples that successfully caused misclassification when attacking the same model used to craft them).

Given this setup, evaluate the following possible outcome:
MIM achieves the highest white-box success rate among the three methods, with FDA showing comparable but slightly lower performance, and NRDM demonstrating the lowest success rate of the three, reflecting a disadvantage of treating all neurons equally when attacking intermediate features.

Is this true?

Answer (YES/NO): NO